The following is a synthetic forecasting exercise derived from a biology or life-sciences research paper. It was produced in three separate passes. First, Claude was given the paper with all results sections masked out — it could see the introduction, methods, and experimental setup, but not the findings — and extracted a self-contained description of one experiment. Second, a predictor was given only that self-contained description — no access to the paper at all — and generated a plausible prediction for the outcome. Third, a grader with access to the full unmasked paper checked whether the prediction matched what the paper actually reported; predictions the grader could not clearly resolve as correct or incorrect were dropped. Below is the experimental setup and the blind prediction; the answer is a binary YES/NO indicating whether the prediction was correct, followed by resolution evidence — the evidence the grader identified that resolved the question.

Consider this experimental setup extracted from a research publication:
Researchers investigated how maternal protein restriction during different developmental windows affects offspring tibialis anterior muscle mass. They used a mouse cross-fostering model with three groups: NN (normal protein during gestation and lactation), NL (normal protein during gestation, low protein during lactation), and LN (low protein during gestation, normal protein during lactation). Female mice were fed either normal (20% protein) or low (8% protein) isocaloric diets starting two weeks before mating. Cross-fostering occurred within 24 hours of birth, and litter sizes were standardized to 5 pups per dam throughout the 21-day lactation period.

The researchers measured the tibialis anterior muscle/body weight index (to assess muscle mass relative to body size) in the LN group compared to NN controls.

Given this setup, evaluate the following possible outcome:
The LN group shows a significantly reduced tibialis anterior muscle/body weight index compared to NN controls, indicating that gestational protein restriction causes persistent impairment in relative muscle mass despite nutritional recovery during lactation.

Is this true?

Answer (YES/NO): NO